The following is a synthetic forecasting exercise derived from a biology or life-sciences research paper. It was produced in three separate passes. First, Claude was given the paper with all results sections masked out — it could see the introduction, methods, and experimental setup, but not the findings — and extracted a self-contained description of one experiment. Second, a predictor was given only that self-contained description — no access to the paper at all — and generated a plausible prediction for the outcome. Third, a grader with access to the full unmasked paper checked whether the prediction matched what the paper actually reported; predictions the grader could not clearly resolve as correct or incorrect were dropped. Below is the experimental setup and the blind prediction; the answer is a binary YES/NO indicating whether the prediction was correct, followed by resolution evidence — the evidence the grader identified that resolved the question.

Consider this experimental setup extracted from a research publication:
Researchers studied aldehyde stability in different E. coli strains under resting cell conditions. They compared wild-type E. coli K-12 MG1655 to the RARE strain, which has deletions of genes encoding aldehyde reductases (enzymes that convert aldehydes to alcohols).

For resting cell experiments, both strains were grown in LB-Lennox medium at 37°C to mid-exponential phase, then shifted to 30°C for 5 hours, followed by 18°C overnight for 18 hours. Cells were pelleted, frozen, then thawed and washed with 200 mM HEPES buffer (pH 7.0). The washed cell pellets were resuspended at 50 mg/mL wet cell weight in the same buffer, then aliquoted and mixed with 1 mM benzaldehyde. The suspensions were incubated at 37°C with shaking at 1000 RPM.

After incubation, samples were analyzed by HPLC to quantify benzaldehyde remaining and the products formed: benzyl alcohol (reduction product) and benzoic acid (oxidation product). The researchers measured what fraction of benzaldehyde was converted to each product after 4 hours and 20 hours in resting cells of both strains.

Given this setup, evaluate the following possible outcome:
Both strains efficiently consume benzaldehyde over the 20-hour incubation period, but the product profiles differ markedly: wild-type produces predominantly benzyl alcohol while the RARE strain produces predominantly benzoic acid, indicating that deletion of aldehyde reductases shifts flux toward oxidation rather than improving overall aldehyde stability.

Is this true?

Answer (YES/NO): YES